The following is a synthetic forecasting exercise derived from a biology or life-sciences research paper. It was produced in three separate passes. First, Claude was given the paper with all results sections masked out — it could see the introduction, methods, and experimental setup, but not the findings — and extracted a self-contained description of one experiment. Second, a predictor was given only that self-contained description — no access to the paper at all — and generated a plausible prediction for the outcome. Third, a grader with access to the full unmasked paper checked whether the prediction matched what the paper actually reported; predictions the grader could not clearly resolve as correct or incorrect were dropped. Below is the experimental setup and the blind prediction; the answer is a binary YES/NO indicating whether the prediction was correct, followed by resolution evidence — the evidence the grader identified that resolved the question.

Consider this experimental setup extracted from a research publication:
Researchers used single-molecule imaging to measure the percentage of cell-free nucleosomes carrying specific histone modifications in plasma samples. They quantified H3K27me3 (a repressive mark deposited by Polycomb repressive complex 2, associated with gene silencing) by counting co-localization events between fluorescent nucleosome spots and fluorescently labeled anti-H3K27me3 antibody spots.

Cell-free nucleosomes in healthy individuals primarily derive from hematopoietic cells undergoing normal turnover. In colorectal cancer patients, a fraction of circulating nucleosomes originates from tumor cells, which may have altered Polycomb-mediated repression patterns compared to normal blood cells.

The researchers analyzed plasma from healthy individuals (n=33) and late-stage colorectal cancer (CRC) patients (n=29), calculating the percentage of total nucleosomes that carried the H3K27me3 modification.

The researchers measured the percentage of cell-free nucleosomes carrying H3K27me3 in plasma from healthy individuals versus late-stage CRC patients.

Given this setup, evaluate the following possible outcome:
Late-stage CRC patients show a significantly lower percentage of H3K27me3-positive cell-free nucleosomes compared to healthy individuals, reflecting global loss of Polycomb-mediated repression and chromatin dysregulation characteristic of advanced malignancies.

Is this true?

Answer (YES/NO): NO